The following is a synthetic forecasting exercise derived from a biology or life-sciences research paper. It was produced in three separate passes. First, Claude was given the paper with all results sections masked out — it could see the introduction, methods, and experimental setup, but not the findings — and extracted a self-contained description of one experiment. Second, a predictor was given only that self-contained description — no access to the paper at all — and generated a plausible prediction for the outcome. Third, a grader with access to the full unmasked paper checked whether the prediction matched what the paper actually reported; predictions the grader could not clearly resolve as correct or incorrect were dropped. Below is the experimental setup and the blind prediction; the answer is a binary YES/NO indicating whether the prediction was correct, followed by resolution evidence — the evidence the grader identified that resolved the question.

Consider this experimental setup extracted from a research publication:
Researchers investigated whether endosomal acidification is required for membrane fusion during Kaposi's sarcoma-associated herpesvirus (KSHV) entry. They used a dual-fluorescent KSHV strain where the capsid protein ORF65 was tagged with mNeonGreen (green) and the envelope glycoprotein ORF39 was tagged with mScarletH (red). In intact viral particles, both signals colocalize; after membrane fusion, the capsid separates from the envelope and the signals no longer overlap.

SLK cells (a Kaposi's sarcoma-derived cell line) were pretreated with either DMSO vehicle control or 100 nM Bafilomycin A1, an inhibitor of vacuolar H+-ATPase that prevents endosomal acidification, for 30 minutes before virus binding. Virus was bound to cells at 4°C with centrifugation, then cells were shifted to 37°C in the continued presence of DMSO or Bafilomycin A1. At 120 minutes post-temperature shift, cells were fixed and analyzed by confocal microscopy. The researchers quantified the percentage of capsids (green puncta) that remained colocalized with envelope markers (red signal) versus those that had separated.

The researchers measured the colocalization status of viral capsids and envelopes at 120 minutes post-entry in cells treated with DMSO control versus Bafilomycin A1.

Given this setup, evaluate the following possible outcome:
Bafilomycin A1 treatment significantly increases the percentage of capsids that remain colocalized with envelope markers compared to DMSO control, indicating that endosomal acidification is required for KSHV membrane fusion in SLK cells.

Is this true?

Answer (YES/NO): YES